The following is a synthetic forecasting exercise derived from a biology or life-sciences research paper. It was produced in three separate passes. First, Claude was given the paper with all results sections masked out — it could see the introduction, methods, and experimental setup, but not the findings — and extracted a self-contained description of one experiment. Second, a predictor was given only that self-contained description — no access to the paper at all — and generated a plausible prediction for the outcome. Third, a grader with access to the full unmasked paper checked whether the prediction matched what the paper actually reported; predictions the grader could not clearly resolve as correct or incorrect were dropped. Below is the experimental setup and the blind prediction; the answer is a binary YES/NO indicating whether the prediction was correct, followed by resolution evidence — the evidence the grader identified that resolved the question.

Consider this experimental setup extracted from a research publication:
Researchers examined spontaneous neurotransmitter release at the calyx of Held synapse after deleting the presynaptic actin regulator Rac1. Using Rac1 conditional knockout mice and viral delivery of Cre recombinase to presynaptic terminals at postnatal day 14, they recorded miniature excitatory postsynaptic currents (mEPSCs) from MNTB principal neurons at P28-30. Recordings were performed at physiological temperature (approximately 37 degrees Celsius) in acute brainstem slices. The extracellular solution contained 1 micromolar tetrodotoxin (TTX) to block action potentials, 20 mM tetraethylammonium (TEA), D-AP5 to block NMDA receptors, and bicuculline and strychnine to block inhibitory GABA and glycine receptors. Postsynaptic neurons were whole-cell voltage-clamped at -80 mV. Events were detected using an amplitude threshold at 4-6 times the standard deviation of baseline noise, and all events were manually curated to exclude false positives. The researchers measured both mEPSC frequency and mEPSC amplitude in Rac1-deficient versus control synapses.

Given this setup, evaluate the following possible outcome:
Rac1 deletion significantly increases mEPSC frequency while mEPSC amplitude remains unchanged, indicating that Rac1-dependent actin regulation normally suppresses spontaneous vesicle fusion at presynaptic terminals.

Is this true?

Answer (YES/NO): YES